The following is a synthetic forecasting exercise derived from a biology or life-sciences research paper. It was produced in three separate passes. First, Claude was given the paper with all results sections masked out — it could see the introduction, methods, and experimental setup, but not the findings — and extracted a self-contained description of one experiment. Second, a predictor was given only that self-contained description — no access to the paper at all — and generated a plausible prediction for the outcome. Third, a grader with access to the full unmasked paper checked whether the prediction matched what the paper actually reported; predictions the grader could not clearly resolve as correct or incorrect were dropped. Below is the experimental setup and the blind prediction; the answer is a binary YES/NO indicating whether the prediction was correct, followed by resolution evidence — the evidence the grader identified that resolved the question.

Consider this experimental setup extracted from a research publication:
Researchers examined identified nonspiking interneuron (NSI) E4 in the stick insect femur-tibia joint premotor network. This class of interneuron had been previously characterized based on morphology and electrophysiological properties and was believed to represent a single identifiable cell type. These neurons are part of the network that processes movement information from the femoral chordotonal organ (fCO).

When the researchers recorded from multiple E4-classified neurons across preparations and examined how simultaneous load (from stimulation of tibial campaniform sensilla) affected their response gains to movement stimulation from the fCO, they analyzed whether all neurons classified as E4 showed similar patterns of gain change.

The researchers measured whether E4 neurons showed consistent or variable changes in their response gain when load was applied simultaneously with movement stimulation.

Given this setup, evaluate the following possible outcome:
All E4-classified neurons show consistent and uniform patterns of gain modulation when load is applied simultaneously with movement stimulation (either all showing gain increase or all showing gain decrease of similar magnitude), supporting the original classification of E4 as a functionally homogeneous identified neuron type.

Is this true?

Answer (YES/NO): NO